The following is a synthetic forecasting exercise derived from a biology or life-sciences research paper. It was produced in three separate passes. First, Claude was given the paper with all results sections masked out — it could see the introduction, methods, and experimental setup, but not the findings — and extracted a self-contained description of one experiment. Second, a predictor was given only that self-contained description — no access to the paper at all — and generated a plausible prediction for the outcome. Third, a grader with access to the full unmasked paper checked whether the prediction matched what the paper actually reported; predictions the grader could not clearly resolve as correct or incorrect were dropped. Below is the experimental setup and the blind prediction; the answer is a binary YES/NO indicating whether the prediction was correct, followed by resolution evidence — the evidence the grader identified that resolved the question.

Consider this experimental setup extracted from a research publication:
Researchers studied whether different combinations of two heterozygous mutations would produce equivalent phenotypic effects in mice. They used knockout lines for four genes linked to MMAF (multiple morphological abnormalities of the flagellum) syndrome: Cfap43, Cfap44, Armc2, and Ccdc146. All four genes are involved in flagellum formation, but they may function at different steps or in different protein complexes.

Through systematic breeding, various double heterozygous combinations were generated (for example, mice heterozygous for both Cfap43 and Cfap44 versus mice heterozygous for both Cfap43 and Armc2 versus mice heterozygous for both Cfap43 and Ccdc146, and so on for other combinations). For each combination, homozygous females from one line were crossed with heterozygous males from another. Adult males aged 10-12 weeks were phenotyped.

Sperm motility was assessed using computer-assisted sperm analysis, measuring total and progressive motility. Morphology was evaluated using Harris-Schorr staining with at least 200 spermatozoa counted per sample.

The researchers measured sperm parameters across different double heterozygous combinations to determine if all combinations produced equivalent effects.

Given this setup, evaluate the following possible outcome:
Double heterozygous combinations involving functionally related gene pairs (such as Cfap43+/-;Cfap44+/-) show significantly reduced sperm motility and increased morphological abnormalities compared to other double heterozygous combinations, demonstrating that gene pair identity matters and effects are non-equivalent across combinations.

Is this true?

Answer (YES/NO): NO